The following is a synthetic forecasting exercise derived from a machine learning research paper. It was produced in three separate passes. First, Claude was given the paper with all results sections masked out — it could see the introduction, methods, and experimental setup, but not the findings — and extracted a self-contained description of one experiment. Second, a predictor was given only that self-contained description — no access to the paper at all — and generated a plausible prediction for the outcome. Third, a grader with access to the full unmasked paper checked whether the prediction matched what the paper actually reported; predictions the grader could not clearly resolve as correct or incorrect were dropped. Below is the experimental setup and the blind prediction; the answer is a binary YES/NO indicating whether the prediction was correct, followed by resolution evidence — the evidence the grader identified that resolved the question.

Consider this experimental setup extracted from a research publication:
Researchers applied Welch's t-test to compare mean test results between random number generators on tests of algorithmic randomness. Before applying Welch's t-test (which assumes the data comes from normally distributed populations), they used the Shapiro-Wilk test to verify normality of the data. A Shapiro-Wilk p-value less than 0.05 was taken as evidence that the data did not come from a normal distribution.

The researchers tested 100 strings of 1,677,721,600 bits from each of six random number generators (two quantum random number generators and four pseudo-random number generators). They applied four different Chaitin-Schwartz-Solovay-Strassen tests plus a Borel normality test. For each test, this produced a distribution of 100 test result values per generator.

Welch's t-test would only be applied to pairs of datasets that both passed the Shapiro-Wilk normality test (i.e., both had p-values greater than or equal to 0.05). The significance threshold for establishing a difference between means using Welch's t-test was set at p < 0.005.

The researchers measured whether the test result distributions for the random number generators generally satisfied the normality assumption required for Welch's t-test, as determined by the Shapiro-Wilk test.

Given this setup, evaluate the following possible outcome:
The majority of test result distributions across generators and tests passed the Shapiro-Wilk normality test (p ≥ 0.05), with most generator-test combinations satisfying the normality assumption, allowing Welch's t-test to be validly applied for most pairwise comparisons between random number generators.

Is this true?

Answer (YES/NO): YES